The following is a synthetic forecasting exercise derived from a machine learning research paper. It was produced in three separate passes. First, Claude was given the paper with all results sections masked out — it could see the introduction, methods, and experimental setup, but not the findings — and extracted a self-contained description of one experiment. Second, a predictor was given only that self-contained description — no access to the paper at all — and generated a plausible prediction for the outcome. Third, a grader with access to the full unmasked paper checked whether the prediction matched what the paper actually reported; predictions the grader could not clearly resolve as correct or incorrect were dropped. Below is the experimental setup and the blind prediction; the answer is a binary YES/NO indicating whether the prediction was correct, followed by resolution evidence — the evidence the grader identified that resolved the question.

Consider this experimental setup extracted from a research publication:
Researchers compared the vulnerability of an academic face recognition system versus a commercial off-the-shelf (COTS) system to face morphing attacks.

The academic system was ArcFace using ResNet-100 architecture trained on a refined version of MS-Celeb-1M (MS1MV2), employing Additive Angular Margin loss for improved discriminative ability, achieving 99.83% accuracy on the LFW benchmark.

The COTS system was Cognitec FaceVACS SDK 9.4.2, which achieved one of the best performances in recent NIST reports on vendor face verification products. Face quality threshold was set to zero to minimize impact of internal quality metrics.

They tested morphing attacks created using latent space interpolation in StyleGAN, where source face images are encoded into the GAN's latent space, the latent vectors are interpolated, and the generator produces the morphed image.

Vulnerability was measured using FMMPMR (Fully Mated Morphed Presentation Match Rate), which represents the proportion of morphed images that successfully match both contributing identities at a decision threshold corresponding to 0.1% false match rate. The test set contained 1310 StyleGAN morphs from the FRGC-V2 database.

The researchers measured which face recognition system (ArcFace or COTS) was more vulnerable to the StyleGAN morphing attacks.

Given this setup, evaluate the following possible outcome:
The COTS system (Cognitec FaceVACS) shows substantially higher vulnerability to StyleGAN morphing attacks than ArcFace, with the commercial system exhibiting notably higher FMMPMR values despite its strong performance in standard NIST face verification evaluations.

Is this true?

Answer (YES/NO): NO